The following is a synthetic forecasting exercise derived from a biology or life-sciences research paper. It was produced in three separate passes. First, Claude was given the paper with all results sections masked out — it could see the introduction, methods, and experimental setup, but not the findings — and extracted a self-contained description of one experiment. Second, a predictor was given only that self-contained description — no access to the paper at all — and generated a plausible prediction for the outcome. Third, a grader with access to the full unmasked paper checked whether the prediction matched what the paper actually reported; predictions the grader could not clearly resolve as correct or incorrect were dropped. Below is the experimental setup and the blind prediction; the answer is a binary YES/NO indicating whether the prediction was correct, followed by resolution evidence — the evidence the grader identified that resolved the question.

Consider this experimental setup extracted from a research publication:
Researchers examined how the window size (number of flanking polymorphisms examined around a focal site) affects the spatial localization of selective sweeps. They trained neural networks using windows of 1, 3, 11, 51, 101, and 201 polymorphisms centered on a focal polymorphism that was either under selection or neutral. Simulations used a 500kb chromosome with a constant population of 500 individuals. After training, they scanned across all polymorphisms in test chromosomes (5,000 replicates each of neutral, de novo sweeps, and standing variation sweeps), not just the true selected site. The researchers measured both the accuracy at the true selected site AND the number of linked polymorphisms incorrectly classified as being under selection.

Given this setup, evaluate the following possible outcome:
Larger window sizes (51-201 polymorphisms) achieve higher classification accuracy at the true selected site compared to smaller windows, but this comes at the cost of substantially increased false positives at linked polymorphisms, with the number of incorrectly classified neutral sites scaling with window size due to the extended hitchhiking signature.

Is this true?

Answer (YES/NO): NO